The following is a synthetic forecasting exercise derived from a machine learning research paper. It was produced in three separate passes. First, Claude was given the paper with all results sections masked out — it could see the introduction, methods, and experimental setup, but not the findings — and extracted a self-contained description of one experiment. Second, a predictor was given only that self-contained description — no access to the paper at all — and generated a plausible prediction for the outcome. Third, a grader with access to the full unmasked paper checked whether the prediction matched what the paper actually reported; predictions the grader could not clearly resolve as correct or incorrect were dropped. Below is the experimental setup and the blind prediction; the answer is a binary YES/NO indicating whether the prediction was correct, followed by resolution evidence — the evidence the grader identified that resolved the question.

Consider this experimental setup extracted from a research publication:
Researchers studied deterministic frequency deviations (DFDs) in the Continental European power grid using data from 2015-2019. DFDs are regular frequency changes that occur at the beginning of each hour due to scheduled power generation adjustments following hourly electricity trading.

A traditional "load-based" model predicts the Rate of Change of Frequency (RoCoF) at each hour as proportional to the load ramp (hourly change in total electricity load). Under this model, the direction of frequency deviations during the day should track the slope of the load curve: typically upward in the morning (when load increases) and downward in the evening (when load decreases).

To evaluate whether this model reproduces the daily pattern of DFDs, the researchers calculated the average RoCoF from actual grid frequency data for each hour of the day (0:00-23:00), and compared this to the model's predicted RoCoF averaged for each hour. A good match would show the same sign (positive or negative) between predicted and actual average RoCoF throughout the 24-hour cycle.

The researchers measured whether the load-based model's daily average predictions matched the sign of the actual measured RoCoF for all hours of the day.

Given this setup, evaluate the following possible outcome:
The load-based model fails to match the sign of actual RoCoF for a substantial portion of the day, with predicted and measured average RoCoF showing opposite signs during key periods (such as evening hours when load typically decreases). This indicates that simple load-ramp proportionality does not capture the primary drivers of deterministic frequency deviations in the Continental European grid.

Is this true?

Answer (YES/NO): NO